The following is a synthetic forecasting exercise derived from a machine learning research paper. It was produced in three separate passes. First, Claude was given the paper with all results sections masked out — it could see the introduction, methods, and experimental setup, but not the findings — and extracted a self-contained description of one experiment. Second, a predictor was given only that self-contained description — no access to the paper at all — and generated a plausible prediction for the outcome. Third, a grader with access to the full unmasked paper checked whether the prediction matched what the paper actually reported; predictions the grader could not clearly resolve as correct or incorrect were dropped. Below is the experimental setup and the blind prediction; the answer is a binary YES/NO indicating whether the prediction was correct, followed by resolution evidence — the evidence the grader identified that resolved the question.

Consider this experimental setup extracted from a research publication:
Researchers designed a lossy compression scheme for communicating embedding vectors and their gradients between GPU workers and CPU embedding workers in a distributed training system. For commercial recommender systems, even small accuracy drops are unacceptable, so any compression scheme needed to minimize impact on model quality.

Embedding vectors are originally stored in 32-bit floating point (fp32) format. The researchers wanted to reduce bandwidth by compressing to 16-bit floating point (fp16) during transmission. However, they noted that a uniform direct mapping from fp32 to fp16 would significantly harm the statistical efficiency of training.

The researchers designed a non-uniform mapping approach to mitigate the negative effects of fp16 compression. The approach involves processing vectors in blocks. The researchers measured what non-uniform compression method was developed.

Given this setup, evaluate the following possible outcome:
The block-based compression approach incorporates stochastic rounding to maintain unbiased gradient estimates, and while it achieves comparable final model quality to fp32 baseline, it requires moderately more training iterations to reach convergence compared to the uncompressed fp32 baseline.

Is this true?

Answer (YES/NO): NO